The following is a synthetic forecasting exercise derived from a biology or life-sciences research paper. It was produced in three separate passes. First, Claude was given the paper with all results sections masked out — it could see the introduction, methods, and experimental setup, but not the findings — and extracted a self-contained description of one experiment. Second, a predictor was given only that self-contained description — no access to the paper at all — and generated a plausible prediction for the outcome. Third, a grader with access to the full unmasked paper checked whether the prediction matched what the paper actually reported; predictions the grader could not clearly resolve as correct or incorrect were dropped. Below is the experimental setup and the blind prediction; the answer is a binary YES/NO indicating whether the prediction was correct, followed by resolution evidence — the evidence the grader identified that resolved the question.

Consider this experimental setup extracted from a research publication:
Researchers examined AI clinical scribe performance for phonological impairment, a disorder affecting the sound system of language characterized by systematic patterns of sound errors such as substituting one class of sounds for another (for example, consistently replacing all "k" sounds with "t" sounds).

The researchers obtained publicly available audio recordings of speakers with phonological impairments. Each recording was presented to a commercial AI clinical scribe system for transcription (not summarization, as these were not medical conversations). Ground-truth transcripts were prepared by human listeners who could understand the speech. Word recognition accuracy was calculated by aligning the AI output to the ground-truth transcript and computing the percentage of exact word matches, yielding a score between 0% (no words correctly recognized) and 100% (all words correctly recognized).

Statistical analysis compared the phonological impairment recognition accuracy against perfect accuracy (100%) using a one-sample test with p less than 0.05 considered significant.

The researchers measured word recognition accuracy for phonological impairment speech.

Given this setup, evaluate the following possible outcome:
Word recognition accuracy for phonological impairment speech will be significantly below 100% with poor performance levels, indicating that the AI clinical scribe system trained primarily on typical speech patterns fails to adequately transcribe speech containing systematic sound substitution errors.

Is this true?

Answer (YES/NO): YES